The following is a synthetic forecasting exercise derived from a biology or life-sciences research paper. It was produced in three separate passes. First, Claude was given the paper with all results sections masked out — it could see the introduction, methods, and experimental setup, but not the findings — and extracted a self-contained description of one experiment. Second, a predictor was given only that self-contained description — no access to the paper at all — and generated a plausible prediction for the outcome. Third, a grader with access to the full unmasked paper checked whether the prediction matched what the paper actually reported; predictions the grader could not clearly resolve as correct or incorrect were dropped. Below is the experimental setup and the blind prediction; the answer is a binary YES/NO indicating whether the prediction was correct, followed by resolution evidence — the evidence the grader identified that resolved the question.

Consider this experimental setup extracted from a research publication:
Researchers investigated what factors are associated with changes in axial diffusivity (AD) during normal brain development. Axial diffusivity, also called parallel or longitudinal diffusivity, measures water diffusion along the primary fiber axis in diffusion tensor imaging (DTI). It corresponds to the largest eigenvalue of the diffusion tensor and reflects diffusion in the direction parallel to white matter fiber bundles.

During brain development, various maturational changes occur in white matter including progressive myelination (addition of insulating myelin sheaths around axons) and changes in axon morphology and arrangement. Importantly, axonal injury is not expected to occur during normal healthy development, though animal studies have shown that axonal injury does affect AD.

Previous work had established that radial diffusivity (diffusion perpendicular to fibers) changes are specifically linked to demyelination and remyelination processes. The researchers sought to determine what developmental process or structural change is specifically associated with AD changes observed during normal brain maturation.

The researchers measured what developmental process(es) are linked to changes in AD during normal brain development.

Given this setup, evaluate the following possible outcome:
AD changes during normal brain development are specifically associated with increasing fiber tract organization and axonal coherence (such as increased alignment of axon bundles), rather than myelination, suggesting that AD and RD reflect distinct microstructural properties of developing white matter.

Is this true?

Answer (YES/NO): NO